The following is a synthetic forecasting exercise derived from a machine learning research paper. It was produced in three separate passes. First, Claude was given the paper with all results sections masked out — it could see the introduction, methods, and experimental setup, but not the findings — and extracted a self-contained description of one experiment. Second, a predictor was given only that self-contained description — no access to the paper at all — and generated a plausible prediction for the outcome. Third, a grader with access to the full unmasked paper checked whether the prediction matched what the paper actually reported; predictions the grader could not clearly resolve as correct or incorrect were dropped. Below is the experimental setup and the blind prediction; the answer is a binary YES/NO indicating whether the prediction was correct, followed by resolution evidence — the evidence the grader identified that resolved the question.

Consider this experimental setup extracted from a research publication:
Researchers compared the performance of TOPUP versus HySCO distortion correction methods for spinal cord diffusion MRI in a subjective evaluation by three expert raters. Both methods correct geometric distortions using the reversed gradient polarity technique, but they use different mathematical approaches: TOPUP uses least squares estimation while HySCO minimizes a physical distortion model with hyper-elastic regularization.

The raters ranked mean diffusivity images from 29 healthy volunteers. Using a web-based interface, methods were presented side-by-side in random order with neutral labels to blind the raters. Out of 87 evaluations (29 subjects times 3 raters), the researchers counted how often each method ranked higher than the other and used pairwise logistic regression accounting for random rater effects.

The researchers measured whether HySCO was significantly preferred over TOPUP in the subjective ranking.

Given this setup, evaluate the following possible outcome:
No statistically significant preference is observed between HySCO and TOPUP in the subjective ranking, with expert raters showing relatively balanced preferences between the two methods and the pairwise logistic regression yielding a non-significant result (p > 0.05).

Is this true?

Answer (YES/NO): NO